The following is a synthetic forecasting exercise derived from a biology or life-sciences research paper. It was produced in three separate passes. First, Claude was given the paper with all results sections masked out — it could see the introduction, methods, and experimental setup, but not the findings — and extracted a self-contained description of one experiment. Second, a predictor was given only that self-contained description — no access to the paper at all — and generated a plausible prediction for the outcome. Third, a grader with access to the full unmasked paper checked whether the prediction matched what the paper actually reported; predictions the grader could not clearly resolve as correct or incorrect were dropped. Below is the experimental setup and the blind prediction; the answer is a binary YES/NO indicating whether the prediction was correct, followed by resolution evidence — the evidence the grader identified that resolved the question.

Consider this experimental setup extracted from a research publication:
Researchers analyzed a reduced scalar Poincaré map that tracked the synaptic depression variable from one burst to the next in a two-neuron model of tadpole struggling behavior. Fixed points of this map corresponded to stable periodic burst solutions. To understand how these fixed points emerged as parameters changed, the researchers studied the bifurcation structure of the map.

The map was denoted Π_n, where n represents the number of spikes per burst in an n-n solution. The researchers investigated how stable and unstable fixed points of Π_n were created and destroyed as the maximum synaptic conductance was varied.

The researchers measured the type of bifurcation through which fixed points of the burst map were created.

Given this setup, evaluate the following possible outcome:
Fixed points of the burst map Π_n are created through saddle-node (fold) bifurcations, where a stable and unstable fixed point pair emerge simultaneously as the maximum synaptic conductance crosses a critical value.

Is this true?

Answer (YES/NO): YES